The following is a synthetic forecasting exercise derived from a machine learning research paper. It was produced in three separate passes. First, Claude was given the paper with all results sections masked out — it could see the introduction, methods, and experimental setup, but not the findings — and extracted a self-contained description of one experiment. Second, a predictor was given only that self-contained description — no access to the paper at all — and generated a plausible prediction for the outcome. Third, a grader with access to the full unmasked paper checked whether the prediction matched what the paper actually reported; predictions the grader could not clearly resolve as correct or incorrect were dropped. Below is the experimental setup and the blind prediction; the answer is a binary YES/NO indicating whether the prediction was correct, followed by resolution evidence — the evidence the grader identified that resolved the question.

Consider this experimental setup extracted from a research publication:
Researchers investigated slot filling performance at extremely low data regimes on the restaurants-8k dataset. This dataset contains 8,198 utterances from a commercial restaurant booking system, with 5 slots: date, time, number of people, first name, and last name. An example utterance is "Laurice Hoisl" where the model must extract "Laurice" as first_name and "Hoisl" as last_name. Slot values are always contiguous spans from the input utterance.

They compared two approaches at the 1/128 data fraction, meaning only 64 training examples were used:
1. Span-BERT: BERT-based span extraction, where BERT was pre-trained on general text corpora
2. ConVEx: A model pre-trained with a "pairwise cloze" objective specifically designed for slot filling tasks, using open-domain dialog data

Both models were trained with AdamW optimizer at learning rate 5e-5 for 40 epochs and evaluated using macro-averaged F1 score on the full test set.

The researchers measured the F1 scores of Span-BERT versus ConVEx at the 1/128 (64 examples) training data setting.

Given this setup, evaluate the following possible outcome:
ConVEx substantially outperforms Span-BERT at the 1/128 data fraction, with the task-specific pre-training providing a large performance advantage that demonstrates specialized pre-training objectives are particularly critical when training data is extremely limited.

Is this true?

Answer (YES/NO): YES